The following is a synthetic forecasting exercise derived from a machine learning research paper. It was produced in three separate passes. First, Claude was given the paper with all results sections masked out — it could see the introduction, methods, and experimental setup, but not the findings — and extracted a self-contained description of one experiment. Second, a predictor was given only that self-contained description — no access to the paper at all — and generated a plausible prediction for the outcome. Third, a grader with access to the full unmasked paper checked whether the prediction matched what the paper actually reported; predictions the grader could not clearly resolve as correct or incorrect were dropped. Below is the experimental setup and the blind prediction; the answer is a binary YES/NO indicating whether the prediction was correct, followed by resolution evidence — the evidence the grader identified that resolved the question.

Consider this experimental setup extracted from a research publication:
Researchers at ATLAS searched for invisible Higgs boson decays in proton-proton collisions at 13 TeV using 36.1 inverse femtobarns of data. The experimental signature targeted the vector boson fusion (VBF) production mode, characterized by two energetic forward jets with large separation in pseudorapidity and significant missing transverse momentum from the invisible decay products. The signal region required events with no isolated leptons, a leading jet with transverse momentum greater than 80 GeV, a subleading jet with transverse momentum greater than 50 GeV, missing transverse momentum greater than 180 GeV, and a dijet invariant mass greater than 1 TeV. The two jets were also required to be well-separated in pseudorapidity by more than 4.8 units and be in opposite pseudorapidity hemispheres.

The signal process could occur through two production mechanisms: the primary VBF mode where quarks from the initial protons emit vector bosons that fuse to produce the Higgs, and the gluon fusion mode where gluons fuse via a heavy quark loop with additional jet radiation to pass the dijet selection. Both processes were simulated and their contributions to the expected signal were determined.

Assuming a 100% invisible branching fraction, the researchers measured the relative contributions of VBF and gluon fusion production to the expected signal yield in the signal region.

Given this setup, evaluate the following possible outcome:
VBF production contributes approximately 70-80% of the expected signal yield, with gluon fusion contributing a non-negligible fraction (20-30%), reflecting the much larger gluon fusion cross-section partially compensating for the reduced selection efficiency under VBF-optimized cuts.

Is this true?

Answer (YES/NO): NO